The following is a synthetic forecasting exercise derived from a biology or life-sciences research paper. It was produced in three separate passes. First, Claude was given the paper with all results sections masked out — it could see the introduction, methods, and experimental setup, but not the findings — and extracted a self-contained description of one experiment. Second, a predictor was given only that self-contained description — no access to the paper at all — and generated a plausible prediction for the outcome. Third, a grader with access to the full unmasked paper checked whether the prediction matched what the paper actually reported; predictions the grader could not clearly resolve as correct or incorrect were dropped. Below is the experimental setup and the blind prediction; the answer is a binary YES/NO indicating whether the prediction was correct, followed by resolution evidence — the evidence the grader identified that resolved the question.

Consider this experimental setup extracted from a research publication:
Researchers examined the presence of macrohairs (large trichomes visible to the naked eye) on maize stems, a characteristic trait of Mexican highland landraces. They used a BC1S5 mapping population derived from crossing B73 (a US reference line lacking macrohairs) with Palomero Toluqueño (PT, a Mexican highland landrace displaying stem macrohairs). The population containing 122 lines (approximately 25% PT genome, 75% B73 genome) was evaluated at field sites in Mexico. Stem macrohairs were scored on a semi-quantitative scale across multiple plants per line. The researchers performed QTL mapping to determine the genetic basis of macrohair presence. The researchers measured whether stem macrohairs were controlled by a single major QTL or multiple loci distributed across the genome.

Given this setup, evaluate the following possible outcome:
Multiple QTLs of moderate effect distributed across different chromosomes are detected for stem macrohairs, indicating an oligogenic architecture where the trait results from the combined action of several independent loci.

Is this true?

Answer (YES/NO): YES